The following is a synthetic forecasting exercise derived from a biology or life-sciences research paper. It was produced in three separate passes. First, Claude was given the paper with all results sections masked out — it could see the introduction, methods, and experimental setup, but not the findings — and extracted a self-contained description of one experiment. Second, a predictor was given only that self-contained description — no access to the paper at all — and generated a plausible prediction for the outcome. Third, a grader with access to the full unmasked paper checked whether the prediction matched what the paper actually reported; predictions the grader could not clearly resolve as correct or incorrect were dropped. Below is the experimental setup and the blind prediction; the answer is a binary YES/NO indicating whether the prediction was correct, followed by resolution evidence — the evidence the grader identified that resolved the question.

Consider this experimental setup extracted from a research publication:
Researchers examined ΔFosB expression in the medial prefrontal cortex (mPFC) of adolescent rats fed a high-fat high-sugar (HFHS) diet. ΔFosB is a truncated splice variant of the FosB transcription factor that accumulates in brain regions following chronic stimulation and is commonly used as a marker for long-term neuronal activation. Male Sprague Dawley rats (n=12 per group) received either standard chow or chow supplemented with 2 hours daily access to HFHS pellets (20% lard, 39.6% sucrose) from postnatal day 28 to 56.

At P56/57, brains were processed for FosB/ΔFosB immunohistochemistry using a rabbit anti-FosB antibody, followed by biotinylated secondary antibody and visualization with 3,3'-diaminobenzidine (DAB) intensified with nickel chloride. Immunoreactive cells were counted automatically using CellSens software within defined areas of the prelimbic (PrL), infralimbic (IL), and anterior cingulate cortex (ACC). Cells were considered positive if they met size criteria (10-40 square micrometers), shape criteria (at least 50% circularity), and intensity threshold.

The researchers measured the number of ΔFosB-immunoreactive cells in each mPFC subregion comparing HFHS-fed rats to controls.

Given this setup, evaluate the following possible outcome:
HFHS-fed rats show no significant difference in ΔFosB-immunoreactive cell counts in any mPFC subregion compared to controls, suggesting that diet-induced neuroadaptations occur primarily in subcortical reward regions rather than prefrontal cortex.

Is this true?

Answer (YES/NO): NO